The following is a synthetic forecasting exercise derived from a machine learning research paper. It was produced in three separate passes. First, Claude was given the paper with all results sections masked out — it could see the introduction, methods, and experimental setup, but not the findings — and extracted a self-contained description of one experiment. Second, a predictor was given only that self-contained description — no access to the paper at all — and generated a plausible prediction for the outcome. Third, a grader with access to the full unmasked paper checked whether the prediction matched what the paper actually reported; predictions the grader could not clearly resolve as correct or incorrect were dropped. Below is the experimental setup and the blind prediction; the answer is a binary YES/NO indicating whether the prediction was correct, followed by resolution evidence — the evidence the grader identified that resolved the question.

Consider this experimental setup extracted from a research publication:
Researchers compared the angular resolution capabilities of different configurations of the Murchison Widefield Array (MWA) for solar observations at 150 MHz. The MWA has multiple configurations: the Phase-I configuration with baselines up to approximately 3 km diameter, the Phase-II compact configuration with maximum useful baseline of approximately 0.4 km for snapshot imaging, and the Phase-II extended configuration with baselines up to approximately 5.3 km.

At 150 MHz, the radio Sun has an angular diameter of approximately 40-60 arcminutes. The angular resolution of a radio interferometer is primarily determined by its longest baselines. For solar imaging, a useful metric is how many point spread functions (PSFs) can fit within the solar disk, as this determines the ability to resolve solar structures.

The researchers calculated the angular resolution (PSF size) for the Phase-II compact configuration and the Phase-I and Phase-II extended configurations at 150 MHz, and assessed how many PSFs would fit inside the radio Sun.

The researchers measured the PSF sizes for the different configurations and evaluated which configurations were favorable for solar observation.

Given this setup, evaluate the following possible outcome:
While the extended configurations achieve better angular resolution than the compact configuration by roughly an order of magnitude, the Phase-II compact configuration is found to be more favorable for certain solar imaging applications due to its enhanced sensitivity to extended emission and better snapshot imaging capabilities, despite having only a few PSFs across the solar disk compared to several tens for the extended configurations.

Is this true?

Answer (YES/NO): NO